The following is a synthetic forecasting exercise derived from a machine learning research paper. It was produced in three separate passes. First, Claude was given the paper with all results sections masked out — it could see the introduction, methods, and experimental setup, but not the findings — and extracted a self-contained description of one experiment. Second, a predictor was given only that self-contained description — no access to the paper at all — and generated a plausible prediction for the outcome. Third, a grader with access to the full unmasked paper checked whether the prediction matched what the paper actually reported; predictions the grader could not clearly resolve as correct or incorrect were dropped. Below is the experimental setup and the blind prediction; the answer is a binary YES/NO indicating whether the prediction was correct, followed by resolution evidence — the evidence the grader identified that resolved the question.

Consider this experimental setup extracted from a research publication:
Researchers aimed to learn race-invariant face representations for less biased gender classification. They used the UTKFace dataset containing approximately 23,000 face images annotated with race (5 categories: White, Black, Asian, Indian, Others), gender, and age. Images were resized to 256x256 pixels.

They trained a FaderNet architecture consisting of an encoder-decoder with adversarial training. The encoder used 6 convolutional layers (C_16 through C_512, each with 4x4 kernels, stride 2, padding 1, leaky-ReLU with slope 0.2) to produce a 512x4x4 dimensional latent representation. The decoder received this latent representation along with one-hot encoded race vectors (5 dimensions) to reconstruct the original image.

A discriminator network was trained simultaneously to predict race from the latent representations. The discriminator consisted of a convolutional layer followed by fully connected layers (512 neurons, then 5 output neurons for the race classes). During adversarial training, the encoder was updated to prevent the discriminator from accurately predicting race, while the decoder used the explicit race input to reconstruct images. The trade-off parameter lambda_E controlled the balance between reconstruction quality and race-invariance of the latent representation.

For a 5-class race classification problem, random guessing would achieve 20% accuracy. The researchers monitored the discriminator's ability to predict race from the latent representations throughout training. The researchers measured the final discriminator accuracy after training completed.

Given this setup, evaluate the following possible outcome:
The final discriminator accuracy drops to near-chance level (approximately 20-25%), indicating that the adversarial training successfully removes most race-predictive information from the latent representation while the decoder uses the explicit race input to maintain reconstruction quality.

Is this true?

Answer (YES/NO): NO